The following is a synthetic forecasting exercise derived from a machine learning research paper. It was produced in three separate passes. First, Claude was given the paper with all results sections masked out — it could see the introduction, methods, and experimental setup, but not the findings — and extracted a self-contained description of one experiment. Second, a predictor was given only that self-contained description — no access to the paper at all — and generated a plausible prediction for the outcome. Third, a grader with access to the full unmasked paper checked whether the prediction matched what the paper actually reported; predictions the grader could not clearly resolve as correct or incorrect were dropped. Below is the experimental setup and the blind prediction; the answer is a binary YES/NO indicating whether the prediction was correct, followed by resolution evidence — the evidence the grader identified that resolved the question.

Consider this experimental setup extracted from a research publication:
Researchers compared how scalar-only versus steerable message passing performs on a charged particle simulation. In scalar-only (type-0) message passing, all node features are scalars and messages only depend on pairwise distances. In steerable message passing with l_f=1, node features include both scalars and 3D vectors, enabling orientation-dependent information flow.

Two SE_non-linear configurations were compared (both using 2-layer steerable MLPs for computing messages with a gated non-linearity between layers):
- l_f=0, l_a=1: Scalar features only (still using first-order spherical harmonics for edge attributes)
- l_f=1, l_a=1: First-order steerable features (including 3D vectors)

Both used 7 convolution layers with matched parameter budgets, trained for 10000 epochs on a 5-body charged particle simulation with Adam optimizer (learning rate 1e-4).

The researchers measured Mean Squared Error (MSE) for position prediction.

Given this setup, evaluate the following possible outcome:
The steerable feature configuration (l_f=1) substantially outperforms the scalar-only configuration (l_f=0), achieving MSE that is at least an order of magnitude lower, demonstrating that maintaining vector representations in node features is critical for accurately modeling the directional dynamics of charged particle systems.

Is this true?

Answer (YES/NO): NO